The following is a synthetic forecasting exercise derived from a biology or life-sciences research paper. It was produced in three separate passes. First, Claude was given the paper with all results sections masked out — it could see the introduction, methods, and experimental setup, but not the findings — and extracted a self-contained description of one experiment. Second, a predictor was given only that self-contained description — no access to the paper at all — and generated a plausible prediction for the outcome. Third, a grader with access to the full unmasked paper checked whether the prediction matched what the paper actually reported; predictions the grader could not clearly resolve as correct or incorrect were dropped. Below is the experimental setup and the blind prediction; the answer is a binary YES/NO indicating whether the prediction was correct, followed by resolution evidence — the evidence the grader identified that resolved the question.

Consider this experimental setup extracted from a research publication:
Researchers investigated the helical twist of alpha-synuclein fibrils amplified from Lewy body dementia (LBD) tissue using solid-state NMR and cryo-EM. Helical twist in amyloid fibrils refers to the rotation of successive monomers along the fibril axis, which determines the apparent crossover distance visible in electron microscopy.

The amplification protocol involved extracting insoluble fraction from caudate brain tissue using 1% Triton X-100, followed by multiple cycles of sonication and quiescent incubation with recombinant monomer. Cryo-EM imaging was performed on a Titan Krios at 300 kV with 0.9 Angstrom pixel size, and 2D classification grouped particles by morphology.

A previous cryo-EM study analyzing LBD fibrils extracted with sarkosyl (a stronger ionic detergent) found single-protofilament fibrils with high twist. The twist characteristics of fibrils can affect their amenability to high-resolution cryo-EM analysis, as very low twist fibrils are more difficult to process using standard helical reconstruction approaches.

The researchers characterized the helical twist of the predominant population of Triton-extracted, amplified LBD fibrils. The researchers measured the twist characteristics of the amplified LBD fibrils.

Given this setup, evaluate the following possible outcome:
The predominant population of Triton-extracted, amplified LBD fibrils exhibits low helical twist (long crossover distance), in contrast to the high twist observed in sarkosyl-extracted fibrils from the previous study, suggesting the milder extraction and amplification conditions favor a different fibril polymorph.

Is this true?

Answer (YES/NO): YES